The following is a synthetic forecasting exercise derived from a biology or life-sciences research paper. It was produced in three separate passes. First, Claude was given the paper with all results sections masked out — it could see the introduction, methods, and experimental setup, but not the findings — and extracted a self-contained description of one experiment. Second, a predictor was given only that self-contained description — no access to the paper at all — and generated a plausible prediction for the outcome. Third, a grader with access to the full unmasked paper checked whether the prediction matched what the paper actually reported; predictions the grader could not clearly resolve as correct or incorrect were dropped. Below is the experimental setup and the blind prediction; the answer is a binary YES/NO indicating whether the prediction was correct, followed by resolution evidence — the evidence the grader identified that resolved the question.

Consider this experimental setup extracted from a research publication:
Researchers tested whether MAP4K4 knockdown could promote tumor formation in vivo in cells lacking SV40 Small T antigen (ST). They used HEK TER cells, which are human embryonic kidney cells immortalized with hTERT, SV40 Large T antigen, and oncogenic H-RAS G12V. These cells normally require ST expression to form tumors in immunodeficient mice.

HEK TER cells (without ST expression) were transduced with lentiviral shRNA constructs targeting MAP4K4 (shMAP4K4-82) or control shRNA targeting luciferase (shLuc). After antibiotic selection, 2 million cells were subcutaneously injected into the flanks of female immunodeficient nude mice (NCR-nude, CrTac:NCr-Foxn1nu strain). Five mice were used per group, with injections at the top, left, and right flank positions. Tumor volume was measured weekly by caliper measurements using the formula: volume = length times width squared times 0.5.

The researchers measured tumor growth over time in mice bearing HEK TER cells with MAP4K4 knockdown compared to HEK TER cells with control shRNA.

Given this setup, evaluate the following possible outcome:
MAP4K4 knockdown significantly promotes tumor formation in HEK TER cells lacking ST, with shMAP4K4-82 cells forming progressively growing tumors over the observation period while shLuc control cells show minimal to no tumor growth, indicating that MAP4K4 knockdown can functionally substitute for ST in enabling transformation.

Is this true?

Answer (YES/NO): YES